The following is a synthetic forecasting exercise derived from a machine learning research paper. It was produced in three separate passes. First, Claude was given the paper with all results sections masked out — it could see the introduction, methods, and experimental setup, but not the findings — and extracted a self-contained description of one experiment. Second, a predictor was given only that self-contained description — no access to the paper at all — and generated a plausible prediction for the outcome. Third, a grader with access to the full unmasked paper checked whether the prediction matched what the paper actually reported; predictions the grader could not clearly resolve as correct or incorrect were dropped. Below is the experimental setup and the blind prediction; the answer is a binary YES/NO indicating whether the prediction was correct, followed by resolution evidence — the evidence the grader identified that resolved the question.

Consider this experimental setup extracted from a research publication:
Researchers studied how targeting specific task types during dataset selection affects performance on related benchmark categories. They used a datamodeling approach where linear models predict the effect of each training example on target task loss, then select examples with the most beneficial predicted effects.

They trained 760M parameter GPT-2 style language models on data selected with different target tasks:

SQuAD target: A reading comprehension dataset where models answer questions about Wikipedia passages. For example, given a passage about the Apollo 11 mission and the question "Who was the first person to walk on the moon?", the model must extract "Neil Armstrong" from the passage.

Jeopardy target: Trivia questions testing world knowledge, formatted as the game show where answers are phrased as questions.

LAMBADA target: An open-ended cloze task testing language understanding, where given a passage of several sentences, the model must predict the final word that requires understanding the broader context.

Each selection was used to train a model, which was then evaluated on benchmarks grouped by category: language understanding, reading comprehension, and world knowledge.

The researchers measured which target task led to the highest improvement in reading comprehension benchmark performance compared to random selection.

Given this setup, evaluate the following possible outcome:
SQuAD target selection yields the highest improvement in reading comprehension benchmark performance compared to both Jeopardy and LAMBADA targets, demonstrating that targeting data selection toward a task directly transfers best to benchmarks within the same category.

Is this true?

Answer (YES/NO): YES